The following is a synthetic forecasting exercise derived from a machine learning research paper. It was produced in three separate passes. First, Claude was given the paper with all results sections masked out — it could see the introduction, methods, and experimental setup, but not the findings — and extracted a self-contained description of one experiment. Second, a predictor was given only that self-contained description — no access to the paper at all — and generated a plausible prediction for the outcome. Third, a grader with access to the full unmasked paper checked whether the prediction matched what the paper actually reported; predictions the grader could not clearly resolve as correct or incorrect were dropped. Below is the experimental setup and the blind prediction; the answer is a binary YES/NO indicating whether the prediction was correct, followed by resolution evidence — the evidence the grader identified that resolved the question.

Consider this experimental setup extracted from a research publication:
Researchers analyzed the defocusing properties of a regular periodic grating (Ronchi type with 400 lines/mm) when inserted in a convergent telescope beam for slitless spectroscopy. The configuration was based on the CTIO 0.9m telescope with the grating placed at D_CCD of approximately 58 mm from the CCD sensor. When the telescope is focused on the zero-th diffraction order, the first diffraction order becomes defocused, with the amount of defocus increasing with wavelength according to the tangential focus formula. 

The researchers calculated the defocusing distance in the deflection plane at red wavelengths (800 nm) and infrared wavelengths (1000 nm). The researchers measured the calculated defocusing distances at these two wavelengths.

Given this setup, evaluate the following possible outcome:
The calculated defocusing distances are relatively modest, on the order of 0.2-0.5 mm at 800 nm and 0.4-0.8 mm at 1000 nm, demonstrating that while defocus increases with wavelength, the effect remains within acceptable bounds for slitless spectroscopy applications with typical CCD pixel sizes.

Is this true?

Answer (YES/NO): NO